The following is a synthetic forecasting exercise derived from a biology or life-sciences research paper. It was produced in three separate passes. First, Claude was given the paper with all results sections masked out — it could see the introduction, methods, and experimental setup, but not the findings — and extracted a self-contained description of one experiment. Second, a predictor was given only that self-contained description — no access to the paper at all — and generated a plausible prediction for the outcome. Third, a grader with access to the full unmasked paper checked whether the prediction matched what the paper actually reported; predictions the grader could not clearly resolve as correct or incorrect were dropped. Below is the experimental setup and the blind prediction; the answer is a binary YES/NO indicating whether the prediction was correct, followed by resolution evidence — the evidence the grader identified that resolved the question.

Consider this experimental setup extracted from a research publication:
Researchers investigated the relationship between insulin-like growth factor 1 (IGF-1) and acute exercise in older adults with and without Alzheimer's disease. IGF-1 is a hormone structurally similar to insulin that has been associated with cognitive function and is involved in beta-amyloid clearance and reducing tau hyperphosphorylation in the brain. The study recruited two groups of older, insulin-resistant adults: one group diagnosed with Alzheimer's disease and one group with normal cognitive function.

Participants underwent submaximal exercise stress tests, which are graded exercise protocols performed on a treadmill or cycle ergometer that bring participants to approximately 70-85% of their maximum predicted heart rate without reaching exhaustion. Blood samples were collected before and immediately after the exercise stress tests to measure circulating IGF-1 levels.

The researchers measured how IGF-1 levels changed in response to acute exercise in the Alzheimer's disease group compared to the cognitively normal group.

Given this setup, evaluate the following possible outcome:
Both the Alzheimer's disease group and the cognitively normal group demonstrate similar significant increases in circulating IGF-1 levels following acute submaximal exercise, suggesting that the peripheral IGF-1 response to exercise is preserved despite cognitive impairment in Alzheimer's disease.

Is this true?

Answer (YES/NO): NO